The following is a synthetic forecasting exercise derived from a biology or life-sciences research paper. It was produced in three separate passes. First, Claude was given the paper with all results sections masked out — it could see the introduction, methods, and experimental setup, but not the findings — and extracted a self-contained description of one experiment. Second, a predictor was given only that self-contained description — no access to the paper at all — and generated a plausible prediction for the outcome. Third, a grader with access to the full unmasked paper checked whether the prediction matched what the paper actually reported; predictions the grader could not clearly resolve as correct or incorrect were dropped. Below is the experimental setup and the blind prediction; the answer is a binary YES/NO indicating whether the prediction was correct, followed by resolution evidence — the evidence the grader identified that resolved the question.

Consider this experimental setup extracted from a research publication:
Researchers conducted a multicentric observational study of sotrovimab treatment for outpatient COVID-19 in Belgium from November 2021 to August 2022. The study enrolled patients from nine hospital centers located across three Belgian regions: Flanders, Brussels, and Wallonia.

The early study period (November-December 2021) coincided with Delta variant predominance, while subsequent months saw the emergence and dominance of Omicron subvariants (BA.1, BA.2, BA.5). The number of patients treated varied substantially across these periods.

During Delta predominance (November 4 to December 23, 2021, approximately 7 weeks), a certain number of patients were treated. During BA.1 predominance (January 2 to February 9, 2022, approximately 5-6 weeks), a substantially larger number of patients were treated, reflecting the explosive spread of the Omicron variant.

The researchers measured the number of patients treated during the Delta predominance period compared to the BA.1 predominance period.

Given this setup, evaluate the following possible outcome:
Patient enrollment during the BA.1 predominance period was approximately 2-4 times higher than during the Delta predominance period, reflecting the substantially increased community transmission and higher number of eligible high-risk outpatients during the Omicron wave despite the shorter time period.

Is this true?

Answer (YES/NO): NO